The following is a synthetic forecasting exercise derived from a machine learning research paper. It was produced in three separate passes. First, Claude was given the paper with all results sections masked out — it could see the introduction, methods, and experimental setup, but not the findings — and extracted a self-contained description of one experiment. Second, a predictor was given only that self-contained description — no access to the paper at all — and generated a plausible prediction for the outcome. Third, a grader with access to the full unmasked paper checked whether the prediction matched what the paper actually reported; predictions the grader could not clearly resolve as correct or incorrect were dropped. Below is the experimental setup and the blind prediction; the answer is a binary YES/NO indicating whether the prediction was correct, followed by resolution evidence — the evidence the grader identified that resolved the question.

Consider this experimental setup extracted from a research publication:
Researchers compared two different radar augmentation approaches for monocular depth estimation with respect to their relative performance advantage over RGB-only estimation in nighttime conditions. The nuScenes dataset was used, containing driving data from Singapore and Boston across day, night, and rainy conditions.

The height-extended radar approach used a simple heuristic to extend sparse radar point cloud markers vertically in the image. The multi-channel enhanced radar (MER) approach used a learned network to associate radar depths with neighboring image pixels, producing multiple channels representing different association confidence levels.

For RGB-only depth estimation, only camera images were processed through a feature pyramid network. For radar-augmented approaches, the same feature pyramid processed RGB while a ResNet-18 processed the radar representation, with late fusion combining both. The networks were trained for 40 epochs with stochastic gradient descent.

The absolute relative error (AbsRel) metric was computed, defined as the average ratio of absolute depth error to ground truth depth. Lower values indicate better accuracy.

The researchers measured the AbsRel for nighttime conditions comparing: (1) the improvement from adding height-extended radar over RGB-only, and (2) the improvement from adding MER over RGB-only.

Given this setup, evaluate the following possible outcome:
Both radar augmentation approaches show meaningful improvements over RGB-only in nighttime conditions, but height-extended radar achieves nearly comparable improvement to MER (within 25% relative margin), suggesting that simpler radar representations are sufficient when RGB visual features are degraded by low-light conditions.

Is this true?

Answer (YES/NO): NO